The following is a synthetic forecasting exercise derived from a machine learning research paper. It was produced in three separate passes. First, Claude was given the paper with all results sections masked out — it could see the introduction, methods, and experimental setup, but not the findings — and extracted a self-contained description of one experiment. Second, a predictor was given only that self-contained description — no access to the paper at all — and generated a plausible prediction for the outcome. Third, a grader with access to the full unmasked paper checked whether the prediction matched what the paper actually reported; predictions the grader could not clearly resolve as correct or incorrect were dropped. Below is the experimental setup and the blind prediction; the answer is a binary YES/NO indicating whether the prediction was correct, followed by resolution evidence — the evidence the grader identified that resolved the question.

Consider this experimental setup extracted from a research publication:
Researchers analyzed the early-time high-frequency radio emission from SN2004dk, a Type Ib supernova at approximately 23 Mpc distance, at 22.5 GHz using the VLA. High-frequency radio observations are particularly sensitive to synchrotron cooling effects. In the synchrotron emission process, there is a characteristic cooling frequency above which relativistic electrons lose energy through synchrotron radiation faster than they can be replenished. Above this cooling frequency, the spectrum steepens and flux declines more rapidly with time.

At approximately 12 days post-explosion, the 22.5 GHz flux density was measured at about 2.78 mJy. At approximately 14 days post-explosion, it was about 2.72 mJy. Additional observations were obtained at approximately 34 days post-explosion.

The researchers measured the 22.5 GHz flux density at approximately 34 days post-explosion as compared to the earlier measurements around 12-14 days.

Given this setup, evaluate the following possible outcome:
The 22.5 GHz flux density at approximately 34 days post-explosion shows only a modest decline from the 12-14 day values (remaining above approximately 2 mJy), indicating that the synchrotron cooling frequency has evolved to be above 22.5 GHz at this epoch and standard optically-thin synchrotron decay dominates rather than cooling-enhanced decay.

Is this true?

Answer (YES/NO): NO